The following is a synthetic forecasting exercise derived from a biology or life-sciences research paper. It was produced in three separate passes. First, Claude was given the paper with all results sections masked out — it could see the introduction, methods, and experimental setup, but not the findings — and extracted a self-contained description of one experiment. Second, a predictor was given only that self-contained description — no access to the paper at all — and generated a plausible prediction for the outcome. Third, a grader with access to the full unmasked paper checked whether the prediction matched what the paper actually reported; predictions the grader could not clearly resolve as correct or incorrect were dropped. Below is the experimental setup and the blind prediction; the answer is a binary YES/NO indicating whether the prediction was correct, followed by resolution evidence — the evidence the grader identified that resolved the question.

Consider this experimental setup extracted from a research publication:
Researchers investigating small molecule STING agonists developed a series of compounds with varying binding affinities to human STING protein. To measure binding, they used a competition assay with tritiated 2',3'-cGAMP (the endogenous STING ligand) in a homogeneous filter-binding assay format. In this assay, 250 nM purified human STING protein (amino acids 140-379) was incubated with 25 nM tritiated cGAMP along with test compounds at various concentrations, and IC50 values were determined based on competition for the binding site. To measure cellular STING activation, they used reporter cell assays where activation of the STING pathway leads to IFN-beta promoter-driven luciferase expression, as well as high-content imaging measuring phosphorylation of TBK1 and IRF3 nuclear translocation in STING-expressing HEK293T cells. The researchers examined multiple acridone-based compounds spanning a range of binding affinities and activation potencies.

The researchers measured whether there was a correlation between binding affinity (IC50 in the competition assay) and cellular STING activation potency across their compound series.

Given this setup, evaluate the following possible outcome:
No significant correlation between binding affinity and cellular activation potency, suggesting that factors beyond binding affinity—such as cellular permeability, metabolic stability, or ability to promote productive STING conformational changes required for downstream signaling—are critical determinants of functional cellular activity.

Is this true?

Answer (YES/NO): YES